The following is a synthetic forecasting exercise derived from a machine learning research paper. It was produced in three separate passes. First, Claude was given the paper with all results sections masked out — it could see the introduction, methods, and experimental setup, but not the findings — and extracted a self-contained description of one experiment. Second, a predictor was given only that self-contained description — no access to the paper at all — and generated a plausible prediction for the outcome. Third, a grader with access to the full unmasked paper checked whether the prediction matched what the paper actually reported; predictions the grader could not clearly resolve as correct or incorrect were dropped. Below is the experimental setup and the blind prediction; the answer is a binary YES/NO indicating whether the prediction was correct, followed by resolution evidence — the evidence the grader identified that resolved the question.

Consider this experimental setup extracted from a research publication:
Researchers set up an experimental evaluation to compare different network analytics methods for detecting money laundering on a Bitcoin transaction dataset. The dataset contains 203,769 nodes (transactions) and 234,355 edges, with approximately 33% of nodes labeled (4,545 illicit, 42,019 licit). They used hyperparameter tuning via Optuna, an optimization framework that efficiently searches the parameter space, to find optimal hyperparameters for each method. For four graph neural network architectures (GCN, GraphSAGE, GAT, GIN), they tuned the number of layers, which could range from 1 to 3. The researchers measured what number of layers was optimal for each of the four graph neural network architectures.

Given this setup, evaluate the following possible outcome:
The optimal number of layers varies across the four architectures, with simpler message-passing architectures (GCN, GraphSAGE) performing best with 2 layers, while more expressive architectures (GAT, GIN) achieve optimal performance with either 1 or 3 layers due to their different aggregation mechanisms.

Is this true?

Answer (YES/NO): NO